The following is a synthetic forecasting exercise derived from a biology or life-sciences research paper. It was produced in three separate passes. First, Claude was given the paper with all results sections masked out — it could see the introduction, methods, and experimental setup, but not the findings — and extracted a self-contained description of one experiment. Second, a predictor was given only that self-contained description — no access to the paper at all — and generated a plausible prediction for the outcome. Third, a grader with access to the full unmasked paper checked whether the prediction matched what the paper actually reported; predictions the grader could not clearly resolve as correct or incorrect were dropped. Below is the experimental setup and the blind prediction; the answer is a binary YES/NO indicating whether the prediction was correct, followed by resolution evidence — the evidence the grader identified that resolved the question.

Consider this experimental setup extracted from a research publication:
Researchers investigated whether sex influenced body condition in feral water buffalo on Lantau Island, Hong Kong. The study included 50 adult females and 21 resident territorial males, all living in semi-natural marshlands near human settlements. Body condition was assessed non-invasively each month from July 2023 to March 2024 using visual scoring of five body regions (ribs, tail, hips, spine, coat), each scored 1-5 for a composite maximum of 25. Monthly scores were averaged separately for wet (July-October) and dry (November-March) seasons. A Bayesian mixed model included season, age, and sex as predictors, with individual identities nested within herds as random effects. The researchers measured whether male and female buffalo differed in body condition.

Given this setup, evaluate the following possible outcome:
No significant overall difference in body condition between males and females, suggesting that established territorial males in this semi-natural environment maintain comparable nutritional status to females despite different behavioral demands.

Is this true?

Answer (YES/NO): YES